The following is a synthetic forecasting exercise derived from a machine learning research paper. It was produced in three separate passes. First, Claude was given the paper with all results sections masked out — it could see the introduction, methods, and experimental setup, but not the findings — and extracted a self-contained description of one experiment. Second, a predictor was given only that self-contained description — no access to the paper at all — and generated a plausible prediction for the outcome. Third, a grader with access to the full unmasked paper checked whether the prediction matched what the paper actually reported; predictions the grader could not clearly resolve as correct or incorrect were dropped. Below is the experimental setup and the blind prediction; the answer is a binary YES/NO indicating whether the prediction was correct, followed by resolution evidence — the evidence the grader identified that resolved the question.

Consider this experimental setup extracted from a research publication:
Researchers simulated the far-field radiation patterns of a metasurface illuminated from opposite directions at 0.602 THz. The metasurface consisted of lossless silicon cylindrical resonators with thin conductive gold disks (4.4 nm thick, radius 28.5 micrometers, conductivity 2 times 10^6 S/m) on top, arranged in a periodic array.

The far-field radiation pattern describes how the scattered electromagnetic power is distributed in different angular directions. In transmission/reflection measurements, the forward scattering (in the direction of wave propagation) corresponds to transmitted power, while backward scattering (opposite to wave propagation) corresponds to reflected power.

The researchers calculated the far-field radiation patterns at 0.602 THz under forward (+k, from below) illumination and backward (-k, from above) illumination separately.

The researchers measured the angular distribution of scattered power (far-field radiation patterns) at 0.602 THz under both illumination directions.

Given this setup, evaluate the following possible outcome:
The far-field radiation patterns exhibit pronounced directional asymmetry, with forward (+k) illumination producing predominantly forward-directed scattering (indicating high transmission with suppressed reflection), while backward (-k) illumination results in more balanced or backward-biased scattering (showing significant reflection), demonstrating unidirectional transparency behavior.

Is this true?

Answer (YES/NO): NO